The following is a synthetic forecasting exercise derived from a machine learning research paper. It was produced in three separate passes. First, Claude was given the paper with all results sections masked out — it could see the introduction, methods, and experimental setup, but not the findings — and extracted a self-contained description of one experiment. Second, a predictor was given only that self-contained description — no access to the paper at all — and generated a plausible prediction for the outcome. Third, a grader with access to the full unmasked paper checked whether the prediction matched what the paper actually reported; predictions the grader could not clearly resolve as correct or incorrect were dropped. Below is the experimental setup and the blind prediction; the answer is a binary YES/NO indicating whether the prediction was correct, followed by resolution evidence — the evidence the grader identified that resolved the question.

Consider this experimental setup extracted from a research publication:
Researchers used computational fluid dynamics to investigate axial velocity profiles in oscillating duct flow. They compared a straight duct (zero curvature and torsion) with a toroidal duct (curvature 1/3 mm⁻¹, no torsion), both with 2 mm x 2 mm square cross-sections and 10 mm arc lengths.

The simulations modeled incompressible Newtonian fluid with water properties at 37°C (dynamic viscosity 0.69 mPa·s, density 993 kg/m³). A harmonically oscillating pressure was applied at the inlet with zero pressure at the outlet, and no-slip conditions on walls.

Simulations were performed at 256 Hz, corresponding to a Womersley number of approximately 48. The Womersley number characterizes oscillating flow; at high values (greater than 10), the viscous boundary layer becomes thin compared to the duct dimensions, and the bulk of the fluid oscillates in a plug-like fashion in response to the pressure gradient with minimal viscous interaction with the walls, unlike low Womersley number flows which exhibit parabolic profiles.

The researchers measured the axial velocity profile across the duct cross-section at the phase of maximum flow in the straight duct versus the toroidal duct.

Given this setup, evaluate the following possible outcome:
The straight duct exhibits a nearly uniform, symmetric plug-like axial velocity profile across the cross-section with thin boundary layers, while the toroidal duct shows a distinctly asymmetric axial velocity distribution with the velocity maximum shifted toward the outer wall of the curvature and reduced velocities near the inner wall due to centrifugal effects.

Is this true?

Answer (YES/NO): NO